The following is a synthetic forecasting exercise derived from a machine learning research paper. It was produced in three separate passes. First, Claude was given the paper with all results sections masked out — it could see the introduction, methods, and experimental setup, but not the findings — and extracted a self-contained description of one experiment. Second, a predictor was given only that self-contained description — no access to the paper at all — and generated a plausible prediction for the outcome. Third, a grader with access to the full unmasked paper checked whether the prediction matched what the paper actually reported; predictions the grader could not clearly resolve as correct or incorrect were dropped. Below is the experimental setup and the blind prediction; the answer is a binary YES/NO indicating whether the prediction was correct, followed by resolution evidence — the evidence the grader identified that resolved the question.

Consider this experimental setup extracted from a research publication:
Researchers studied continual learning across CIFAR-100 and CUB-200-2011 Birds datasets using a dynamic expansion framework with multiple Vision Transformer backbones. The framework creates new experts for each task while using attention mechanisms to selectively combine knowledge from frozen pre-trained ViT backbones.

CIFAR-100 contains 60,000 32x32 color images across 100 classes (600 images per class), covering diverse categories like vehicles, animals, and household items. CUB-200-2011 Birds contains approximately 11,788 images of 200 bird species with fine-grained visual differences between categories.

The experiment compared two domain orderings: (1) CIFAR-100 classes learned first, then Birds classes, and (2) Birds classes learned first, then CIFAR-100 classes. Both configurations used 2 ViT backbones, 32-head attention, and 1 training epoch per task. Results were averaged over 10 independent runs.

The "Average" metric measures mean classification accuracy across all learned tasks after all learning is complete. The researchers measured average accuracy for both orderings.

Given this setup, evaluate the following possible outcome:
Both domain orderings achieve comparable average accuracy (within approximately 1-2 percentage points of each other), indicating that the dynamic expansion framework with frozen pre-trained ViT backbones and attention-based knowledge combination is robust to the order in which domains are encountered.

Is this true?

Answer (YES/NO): YES